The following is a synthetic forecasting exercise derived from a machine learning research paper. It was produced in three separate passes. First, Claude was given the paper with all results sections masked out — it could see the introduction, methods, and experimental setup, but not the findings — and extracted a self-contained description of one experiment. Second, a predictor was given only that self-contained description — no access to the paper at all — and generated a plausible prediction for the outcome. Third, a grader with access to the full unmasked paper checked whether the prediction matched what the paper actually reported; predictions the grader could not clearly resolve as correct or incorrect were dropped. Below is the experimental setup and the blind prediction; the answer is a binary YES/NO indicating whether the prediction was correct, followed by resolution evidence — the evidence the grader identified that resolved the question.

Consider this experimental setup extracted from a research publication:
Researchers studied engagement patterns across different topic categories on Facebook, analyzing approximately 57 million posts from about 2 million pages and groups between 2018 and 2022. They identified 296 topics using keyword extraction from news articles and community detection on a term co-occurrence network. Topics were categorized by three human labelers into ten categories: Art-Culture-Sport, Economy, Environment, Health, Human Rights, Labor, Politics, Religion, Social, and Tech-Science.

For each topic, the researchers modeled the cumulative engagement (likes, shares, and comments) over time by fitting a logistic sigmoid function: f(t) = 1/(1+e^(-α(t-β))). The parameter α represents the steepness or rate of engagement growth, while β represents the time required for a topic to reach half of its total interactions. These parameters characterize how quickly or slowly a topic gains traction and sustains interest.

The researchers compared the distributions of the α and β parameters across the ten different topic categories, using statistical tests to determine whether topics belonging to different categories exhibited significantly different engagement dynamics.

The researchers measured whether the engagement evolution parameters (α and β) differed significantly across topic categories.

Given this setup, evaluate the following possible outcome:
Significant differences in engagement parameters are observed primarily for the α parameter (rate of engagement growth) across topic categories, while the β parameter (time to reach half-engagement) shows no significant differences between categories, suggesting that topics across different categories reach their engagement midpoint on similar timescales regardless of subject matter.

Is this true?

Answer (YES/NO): NO